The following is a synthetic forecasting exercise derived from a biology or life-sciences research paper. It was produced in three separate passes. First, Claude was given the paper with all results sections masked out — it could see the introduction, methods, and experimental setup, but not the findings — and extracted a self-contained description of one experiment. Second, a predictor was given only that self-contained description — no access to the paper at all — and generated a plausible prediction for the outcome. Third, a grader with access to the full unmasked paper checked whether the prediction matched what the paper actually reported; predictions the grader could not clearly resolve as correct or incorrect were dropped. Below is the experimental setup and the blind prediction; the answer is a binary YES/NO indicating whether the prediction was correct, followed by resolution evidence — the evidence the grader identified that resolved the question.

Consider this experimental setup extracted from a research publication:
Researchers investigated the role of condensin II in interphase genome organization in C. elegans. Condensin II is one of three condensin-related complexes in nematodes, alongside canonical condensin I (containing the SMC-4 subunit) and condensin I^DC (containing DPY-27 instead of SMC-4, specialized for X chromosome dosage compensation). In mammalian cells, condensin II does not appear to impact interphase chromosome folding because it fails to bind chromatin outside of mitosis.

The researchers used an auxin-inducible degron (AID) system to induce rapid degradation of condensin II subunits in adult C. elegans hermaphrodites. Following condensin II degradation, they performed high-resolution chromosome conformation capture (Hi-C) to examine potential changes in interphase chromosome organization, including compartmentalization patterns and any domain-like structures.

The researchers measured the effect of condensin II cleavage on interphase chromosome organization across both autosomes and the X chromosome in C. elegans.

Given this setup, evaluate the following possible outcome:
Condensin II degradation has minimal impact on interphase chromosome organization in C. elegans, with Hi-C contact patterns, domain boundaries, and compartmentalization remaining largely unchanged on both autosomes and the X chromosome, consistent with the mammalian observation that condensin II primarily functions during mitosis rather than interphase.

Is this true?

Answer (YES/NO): YES